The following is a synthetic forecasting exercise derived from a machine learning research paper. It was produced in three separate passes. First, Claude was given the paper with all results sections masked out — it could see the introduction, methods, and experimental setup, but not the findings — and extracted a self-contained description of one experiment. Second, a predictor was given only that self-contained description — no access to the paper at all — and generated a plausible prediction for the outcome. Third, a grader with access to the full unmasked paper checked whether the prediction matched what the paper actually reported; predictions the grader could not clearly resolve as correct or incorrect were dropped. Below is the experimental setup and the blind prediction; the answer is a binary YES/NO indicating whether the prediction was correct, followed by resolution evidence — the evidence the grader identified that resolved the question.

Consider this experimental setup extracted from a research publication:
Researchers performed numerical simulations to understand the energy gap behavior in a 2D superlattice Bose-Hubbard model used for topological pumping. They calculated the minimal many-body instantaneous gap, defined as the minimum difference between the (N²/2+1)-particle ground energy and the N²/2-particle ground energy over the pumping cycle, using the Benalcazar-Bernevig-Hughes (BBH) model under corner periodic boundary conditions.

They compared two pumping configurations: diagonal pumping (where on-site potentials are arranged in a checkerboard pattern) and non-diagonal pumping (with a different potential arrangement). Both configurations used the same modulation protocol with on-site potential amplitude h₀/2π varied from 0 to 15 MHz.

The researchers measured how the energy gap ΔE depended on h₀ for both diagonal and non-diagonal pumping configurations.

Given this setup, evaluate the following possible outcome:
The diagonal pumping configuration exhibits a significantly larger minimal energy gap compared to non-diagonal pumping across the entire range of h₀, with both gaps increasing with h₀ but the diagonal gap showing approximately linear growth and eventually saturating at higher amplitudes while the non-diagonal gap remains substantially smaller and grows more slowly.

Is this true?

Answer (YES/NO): NO